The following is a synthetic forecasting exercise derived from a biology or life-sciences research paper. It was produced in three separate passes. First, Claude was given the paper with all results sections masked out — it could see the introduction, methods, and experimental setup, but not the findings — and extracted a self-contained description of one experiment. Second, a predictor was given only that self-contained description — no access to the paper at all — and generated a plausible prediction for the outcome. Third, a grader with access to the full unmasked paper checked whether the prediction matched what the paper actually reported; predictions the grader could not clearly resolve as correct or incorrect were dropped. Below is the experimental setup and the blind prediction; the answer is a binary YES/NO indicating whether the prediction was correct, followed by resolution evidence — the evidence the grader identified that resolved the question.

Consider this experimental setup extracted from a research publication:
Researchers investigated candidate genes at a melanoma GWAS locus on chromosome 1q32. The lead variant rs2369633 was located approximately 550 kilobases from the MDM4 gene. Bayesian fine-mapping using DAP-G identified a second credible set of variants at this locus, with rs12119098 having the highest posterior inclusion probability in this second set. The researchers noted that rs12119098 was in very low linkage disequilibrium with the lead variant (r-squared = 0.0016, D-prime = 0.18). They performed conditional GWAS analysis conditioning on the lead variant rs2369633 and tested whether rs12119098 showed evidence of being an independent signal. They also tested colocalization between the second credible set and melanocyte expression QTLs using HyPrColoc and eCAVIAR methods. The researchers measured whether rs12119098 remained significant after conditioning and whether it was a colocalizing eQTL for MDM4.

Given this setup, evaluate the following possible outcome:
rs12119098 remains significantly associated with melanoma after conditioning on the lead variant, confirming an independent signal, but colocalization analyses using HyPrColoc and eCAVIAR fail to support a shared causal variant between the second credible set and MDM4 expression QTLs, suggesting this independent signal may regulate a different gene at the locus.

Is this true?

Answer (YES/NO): NO